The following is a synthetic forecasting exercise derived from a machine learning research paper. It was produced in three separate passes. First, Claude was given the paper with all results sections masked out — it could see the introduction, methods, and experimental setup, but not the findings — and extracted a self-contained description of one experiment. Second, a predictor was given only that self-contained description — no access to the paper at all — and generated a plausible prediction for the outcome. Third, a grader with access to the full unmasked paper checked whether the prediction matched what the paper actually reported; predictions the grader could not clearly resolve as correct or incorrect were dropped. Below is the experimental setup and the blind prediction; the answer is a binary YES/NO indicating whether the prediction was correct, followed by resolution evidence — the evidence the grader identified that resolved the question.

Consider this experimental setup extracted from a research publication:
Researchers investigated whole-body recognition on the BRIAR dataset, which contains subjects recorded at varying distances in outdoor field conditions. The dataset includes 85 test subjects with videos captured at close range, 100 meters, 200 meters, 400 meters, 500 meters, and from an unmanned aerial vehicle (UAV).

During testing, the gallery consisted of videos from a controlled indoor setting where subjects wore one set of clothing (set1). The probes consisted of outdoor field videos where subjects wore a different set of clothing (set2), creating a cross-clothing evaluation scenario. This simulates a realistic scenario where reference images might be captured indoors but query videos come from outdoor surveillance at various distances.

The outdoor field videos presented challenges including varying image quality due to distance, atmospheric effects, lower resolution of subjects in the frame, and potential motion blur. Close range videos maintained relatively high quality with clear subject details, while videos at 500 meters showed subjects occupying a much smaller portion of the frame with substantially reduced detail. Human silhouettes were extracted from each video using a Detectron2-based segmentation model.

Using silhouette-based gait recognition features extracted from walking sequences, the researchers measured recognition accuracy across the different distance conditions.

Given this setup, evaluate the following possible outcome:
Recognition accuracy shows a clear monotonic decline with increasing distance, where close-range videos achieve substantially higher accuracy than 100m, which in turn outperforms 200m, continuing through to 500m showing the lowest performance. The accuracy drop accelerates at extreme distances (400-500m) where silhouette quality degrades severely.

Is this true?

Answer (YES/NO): NO